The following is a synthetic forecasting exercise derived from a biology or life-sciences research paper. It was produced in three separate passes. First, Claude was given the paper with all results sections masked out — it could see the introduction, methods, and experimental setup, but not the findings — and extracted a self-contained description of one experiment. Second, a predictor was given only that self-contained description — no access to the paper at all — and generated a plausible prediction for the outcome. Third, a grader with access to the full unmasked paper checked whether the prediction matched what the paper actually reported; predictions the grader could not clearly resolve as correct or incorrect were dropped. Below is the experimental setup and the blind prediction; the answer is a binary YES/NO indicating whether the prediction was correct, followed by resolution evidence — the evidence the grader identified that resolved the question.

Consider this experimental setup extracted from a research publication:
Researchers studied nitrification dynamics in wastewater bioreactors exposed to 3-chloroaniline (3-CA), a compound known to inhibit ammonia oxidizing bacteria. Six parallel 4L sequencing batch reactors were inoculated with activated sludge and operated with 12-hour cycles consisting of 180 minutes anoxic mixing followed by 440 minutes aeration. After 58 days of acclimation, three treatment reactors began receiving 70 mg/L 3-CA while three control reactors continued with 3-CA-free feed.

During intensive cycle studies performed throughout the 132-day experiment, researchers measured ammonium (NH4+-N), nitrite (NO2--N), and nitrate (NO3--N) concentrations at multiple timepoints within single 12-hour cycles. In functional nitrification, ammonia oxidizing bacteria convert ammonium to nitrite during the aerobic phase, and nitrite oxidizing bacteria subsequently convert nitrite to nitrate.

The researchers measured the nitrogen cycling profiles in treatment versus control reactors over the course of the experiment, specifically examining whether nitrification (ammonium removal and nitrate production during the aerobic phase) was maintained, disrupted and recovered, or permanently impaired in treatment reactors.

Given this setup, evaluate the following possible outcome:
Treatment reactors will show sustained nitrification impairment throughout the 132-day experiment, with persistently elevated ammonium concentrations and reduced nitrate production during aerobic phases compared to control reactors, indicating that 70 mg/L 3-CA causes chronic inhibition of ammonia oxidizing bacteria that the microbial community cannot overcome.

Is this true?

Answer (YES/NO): NO